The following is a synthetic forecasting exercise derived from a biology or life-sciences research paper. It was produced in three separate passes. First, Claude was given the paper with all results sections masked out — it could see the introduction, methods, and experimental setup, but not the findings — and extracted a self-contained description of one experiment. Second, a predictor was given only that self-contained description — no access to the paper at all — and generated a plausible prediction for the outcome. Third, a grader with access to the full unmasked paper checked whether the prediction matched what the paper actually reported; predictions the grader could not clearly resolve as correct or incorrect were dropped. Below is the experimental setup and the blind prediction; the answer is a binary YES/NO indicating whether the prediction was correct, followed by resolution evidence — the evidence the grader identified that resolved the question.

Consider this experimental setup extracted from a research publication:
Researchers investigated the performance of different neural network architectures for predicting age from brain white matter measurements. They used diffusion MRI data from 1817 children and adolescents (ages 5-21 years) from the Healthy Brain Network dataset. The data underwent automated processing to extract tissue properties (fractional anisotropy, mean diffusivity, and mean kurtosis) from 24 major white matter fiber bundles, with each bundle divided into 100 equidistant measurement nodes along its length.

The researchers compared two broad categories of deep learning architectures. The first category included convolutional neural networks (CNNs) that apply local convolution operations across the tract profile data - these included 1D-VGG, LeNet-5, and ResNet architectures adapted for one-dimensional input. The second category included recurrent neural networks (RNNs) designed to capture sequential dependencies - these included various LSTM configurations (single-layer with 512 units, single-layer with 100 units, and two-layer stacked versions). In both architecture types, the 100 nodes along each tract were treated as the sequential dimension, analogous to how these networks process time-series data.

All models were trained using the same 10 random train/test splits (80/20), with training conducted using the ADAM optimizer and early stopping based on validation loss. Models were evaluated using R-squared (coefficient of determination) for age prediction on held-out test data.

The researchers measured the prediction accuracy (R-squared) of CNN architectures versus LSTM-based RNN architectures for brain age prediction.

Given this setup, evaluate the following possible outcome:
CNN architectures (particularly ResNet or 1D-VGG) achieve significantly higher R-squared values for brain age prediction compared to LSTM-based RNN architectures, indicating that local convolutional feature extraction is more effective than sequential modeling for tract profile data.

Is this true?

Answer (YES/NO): NO